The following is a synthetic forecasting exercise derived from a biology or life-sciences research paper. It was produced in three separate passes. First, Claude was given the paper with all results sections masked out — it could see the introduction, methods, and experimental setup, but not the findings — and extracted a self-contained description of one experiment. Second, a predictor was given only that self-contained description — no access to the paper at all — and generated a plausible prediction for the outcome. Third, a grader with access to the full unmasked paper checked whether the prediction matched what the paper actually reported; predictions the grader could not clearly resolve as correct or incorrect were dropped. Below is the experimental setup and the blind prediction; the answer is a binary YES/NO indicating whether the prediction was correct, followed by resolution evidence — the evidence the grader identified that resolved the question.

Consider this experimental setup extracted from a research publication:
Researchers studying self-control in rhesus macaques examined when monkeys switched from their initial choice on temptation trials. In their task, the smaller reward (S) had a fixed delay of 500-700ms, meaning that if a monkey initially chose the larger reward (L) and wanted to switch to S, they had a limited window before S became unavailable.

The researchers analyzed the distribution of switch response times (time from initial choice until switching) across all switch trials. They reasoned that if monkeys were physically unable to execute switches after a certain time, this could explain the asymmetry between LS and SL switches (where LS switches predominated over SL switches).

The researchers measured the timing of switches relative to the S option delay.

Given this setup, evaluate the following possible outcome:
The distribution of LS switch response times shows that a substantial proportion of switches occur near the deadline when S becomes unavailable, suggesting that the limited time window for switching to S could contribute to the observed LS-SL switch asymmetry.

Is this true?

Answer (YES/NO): NO